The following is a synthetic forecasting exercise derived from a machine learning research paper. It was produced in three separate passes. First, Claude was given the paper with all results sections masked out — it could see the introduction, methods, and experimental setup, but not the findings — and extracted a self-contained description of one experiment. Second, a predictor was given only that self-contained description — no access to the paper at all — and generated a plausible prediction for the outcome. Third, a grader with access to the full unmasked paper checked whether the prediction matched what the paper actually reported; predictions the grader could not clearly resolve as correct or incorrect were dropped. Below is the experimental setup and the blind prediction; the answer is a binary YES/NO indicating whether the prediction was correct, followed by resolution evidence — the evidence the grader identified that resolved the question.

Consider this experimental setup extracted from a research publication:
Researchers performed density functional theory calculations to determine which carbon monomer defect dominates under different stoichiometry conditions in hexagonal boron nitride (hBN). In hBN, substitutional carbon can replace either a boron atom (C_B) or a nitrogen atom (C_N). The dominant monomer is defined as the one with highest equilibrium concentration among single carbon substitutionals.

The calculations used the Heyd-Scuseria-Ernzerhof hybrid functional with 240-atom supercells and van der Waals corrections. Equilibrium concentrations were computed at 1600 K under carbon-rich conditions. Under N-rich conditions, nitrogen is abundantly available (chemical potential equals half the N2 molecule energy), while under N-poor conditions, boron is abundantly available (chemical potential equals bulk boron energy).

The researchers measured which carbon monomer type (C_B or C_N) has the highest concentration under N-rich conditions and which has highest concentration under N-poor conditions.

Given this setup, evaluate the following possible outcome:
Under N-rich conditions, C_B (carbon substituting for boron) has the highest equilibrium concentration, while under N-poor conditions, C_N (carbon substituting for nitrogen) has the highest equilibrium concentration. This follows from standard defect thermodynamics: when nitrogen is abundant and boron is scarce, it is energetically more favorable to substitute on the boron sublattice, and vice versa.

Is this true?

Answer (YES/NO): YES